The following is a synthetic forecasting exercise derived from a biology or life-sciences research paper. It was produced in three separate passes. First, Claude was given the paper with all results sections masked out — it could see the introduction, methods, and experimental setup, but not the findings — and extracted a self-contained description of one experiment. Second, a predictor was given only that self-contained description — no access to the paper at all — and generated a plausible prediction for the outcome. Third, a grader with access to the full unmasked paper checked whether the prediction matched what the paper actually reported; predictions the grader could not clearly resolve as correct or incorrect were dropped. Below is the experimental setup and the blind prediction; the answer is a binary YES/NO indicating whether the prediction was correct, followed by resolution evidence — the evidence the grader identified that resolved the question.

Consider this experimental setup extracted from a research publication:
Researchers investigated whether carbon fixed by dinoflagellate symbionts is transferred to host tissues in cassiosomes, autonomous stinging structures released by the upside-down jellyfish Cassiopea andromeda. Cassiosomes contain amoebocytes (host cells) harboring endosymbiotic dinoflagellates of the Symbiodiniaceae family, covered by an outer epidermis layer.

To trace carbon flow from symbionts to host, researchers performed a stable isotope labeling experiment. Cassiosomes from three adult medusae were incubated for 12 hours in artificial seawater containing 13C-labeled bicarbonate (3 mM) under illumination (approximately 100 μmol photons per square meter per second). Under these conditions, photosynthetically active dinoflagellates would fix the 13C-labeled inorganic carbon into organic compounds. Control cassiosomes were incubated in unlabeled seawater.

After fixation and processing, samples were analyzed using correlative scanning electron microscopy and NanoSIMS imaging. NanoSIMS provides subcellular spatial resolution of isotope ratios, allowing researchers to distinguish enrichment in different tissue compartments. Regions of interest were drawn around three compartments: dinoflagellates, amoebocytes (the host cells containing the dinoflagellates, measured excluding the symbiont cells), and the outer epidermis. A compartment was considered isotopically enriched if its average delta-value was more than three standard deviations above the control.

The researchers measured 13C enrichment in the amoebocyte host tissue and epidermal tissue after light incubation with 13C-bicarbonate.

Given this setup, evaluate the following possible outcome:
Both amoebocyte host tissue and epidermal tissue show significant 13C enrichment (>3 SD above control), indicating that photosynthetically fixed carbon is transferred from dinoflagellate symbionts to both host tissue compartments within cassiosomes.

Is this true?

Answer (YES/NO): YES